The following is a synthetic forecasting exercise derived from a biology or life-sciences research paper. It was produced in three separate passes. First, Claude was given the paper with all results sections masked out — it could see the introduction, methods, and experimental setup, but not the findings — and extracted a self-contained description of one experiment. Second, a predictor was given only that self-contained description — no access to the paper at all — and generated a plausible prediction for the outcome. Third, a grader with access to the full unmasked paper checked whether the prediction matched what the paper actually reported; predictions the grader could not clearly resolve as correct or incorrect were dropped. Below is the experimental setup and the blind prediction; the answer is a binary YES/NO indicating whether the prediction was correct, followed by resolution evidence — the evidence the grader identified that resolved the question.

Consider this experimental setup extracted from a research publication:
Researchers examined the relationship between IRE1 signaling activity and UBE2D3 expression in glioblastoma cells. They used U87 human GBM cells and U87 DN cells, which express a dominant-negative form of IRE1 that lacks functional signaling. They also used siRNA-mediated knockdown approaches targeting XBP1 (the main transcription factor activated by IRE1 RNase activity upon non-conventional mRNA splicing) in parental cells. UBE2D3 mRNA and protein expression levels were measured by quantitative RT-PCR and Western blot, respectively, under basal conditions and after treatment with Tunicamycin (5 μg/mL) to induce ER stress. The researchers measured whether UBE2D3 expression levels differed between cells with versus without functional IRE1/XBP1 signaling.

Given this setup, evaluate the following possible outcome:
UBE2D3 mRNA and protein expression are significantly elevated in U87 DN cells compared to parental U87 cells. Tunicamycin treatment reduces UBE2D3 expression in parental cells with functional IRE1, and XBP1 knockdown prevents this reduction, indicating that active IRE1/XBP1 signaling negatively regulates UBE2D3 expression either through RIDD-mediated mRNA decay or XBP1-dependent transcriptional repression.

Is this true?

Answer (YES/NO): NO